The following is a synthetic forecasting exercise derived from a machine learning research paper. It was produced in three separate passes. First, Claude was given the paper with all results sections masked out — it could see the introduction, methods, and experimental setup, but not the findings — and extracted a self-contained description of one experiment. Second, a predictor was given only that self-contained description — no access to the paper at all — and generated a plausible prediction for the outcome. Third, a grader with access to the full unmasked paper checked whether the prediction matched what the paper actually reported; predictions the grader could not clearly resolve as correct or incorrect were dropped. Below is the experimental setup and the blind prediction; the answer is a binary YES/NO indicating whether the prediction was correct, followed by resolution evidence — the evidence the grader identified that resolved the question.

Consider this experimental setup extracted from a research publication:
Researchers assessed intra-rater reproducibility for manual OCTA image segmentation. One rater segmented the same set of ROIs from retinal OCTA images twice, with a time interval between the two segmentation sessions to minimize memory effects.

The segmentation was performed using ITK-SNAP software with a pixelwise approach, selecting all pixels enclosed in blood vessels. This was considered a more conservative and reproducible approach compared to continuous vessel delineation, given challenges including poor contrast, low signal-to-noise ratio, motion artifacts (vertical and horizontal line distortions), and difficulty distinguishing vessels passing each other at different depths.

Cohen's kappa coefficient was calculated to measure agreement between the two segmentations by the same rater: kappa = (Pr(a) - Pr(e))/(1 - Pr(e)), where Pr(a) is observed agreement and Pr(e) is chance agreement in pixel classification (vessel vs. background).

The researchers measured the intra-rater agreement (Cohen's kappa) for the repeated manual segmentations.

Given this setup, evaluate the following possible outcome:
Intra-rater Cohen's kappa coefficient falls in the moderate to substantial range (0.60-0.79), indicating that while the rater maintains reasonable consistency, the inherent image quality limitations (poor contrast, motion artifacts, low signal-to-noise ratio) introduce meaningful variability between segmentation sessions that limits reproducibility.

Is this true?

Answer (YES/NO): NO